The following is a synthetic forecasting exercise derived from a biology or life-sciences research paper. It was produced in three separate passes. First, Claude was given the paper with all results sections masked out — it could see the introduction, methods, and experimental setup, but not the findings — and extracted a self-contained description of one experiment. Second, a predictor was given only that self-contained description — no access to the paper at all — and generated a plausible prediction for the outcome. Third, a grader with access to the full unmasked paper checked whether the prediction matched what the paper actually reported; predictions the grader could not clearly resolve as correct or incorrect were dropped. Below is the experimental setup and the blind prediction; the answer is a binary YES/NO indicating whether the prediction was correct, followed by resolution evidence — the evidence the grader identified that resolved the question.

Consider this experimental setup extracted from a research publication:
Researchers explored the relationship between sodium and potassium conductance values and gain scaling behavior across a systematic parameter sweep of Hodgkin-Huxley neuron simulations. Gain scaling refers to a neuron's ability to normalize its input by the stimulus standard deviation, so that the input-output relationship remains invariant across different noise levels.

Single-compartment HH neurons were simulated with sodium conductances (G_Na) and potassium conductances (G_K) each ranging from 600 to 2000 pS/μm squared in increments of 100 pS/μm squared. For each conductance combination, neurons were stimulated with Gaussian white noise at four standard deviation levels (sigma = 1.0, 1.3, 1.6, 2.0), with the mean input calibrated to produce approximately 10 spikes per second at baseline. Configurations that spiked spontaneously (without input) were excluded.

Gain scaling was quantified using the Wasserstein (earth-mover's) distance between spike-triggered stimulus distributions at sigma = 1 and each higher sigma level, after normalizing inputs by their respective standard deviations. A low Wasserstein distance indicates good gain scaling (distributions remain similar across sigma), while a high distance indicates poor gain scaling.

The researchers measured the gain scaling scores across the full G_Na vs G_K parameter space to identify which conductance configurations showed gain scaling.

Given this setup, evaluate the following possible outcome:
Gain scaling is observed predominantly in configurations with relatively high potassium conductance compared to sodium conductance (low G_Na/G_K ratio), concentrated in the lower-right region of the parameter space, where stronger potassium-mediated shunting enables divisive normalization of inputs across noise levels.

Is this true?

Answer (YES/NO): NO